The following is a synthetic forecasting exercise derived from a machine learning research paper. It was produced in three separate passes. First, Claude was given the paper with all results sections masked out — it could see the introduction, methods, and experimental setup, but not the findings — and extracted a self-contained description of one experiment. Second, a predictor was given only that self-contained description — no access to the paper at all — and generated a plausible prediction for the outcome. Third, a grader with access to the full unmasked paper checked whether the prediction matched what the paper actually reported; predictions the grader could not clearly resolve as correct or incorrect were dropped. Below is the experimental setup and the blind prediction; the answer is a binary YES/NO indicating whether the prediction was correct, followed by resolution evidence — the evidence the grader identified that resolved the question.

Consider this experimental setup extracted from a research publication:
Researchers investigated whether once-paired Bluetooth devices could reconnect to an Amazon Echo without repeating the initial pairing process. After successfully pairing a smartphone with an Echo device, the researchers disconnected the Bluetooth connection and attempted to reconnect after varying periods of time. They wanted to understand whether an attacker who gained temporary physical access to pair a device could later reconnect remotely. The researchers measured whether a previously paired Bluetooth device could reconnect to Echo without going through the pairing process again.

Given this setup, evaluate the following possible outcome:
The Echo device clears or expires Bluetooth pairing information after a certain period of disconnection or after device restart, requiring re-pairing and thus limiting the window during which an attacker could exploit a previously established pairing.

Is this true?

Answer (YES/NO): NO